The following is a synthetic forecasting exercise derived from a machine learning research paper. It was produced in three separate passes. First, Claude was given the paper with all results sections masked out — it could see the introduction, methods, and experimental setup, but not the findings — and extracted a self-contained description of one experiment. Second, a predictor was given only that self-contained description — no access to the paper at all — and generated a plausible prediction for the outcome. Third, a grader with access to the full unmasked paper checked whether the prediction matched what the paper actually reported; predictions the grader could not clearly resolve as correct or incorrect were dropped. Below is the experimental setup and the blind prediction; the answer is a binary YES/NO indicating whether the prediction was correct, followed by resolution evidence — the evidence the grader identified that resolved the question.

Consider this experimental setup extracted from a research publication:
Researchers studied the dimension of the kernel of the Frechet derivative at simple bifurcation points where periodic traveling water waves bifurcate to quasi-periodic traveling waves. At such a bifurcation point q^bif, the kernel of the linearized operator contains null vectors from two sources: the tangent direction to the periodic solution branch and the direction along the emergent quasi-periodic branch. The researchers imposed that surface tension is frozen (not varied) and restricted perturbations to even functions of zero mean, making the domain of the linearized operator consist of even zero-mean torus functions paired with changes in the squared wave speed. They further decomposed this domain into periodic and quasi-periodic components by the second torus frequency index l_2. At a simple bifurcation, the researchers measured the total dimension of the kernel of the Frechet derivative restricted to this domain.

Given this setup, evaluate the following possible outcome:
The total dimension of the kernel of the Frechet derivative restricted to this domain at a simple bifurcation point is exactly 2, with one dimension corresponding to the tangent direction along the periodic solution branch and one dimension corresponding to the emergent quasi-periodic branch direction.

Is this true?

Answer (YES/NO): YES